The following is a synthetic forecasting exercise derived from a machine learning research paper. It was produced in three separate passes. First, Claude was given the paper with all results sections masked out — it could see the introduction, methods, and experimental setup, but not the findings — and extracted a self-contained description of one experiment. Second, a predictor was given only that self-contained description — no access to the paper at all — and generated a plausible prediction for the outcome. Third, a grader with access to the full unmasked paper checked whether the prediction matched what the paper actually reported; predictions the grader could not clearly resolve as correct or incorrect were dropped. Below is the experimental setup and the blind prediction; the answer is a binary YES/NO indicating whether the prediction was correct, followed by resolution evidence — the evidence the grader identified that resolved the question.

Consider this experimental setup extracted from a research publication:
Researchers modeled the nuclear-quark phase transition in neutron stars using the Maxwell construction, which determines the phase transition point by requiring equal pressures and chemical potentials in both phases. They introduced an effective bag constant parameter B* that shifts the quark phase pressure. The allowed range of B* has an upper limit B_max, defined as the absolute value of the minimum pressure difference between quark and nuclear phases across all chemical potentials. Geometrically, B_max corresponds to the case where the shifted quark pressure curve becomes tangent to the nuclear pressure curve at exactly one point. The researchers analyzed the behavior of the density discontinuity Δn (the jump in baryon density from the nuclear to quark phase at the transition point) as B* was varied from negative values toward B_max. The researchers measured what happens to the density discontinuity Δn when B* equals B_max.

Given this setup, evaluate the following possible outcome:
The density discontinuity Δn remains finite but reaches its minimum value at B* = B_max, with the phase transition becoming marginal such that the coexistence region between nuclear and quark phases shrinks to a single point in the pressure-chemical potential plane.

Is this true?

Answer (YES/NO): NO